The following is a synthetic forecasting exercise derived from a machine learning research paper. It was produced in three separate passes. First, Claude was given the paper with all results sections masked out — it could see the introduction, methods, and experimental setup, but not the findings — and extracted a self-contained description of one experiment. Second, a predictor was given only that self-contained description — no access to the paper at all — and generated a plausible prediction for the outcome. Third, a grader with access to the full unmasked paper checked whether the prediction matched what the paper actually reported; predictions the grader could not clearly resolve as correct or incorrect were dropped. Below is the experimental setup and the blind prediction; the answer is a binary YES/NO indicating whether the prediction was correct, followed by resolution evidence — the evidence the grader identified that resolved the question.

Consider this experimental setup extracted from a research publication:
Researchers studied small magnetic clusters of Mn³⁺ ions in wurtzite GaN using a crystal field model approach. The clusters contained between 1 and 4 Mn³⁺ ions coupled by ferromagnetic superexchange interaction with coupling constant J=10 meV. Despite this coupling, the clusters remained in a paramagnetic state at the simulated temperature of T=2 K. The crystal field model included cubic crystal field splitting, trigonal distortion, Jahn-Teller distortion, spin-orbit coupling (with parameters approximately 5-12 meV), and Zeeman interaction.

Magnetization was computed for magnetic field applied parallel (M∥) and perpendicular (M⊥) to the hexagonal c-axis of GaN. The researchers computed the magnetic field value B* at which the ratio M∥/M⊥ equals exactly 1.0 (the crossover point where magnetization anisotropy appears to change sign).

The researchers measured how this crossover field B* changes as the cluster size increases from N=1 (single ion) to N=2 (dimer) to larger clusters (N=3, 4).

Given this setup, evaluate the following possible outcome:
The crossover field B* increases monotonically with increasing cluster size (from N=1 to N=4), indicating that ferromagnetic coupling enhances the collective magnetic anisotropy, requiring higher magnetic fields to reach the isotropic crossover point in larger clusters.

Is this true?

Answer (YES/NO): NO